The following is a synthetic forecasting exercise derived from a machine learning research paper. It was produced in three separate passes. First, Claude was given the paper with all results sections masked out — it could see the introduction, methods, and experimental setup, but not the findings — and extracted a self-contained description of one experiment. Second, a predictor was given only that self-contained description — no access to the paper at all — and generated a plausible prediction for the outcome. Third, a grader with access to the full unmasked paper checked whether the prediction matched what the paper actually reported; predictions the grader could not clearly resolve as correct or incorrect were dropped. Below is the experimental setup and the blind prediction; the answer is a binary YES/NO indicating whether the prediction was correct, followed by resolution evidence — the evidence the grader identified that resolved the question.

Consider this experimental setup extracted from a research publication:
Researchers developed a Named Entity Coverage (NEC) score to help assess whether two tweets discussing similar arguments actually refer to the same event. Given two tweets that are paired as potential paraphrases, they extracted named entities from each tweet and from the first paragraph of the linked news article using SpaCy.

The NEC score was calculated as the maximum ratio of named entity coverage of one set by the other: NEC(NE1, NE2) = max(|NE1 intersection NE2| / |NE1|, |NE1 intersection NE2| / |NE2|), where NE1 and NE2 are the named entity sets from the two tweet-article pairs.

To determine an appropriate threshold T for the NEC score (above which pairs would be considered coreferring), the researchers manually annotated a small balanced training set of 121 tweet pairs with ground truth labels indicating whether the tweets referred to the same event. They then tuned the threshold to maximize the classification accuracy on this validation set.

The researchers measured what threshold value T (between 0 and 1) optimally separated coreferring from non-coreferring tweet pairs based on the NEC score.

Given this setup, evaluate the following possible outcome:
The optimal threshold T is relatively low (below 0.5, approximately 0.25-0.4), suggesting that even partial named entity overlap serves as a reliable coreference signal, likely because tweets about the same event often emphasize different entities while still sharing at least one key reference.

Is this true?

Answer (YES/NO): YES